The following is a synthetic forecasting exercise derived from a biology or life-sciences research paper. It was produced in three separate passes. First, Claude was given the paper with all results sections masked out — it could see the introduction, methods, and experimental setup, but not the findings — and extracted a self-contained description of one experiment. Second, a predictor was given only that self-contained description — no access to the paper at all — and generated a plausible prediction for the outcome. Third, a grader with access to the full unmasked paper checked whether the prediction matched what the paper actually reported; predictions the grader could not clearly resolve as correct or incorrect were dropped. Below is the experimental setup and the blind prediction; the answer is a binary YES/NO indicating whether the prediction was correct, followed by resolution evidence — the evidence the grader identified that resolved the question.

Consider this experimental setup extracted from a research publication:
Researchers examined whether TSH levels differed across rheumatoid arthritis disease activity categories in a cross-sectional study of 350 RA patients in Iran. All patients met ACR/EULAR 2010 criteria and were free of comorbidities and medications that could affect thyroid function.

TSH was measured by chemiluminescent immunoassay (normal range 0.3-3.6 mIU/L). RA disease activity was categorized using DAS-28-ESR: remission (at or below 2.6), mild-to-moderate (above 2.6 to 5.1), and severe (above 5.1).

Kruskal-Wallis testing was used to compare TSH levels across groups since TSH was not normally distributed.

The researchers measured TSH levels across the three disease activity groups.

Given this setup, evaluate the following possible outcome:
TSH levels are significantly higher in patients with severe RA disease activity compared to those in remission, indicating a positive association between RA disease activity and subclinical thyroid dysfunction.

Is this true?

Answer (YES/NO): NO